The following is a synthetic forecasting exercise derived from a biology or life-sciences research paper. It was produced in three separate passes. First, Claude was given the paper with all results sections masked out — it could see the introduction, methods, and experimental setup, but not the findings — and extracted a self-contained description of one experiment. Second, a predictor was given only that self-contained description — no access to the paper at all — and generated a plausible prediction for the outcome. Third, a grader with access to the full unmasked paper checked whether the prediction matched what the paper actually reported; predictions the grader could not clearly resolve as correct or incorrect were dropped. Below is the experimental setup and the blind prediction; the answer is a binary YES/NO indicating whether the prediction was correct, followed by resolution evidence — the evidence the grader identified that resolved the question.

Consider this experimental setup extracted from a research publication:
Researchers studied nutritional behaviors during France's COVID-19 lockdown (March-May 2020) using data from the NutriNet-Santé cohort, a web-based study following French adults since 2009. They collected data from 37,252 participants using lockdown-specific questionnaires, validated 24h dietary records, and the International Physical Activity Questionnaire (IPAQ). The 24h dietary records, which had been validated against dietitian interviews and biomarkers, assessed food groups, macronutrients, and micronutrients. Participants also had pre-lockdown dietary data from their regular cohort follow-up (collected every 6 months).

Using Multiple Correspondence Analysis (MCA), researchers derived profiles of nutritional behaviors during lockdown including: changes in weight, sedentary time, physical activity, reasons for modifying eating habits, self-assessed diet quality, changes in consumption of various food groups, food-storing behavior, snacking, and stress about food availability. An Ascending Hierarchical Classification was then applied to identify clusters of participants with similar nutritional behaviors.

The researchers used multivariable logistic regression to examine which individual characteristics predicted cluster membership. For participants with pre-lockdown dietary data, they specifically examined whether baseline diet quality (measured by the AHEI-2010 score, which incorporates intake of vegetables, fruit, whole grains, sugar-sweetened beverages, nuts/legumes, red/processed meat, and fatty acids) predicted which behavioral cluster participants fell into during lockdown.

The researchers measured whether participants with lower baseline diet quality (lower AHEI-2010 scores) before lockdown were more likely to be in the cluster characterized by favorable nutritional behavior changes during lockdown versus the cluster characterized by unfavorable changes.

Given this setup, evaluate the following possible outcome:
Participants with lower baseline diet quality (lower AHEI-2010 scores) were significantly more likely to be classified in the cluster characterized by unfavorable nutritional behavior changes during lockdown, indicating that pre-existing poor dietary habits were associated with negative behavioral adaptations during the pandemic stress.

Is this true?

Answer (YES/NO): NO